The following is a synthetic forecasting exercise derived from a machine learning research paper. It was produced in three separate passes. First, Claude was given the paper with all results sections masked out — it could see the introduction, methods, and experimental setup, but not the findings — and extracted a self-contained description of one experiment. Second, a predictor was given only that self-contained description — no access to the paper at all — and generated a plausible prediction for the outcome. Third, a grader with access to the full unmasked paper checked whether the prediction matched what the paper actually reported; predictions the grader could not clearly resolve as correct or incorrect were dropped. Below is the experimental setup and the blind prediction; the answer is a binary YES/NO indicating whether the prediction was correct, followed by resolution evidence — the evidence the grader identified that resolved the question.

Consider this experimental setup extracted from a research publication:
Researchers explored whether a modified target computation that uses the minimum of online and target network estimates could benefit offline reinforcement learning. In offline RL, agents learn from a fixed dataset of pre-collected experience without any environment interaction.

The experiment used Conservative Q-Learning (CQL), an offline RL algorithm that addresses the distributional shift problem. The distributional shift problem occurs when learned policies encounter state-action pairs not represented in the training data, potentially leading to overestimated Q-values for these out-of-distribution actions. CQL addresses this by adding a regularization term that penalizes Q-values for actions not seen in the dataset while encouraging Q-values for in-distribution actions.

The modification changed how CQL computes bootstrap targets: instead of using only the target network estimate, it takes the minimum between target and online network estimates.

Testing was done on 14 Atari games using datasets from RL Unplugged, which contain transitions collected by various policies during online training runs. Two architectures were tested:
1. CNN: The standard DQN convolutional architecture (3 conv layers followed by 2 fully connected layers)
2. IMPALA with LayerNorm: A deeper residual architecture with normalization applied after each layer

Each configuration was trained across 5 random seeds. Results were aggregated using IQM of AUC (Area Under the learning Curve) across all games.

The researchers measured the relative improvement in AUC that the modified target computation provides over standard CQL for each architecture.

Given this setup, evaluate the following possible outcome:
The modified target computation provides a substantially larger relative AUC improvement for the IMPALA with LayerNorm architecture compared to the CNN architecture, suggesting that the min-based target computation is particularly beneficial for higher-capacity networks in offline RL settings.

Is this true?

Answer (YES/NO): NO